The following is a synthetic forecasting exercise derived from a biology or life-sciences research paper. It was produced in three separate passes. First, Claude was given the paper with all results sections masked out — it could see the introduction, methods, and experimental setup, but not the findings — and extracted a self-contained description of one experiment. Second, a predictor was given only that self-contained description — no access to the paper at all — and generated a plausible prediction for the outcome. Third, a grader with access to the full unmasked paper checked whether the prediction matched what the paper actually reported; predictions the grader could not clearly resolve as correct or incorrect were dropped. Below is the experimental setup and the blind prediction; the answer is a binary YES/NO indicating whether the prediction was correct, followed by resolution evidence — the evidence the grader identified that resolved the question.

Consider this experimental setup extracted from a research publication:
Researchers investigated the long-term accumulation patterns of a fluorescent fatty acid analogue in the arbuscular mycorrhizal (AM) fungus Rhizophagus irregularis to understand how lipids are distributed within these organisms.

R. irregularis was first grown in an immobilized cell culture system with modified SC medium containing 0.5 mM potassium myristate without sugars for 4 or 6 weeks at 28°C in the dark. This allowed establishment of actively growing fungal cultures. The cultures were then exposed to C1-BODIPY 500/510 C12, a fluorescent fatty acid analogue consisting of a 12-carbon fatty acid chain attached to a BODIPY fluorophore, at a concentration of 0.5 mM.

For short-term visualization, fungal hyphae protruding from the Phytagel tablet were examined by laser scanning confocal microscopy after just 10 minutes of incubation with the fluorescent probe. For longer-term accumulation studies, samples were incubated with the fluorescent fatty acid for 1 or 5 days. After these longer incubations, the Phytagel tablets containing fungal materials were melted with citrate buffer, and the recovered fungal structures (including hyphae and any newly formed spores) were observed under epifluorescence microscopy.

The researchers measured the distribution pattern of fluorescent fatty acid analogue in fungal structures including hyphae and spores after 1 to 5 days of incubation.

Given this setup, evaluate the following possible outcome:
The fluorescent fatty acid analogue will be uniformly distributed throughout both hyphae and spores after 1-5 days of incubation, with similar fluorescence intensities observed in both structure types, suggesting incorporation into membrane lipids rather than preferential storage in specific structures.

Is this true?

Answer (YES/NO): NO